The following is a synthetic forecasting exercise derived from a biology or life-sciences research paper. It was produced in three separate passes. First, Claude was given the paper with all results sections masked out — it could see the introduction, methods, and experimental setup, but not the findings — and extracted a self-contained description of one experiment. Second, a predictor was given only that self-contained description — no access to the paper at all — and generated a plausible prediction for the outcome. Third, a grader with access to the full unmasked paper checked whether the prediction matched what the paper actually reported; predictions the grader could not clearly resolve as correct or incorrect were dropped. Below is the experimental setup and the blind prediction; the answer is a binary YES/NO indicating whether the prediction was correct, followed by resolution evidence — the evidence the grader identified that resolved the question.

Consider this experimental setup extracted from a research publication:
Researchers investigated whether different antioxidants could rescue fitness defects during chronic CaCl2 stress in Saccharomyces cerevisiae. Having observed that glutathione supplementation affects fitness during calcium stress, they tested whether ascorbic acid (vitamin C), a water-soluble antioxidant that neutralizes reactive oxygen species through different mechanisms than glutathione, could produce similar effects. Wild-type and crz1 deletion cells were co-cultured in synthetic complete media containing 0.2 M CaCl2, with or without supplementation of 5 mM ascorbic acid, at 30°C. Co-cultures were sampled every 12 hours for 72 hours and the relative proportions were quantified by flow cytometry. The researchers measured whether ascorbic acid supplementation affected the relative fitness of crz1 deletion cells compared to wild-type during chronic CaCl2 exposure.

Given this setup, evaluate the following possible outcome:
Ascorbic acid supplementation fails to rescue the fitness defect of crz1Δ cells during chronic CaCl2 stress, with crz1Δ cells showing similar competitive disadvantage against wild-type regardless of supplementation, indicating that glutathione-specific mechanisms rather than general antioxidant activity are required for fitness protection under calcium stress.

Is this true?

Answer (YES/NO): NO